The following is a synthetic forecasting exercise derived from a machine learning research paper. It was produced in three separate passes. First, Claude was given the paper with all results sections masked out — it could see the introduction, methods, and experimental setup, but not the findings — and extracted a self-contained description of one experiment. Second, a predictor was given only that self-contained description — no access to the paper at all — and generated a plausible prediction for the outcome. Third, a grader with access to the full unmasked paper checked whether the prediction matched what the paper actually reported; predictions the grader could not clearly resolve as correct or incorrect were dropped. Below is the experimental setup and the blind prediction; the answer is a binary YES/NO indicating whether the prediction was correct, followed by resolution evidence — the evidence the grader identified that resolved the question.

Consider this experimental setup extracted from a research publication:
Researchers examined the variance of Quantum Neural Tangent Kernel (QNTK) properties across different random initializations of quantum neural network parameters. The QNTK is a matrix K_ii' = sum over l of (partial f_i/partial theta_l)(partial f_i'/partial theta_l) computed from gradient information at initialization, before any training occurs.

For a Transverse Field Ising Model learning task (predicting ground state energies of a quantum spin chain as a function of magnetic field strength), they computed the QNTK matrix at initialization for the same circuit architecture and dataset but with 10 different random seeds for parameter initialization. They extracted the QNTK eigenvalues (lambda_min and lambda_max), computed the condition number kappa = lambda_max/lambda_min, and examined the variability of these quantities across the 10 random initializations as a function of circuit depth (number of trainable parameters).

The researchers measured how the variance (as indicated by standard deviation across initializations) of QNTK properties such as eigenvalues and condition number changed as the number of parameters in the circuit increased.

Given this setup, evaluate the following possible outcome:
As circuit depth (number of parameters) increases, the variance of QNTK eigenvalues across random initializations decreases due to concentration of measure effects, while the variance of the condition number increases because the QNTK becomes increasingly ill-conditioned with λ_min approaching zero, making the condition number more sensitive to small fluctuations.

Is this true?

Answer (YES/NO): NO